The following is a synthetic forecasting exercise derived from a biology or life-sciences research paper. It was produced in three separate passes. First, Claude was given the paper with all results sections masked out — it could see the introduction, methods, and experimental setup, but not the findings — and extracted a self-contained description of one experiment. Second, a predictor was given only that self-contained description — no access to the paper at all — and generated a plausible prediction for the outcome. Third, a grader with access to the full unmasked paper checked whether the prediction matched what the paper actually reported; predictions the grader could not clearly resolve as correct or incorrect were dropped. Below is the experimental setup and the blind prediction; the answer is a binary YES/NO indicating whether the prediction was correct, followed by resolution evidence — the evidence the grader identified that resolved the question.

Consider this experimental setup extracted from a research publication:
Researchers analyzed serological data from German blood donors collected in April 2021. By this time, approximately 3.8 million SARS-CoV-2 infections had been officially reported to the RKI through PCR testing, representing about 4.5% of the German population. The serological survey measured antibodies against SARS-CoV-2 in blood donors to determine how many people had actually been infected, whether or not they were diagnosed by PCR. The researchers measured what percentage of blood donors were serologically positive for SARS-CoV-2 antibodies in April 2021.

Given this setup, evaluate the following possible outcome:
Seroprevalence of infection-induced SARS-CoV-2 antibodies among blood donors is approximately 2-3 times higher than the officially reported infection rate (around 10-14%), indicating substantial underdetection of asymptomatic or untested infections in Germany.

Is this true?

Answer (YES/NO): YES